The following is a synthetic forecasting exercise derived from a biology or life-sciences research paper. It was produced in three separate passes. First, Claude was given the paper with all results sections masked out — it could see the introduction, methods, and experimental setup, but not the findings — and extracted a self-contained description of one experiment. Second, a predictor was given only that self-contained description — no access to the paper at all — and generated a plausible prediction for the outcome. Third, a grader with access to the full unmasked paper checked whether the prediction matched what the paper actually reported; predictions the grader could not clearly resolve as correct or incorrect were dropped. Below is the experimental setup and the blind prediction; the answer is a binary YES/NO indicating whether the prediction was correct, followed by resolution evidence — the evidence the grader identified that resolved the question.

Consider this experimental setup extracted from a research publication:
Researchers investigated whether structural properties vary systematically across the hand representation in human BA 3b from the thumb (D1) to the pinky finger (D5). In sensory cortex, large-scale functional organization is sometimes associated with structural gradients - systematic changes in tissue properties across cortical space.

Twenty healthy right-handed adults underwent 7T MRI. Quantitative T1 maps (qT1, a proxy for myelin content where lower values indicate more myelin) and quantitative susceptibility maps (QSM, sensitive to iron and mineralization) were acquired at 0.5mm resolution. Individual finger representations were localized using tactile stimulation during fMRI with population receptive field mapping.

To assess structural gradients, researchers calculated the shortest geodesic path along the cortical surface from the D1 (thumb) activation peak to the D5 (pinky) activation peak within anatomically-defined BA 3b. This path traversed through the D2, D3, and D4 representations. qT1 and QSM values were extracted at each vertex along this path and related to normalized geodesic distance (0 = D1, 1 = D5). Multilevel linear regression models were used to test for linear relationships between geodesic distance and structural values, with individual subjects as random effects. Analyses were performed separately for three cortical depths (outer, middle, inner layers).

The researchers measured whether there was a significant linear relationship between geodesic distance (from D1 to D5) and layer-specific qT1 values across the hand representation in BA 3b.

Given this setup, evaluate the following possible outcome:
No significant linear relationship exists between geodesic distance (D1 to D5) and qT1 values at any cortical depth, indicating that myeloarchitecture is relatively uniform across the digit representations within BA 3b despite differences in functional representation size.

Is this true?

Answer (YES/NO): YES